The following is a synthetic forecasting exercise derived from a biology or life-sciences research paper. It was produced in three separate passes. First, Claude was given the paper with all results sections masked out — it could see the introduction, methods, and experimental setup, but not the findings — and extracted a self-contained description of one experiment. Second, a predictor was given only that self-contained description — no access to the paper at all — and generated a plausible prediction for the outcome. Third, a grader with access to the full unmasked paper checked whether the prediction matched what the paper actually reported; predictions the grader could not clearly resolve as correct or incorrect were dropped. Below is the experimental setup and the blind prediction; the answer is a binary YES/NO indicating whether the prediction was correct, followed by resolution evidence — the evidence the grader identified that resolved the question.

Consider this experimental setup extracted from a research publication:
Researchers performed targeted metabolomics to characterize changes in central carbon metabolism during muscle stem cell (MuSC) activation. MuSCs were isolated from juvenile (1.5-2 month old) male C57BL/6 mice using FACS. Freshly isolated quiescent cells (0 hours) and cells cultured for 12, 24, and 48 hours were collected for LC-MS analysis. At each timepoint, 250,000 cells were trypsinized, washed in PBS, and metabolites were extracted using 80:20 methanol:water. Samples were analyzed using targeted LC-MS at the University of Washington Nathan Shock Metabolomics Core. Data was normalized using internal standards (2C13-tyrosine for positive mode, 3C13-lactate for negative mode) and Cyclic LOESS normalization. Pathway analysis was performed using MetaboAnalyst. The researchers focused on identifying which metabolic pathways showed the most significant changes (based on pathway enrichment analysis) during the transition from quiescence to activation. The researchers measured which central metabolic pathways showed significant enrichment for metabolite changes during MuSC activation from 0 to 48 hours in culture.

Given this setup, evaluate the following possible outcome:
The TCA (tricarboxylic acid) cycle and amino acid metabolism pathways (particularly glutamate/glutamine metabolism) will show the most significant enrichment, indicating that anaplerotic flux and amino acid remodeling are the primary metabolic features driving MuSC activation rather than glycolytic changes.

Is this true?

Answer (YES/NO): NO